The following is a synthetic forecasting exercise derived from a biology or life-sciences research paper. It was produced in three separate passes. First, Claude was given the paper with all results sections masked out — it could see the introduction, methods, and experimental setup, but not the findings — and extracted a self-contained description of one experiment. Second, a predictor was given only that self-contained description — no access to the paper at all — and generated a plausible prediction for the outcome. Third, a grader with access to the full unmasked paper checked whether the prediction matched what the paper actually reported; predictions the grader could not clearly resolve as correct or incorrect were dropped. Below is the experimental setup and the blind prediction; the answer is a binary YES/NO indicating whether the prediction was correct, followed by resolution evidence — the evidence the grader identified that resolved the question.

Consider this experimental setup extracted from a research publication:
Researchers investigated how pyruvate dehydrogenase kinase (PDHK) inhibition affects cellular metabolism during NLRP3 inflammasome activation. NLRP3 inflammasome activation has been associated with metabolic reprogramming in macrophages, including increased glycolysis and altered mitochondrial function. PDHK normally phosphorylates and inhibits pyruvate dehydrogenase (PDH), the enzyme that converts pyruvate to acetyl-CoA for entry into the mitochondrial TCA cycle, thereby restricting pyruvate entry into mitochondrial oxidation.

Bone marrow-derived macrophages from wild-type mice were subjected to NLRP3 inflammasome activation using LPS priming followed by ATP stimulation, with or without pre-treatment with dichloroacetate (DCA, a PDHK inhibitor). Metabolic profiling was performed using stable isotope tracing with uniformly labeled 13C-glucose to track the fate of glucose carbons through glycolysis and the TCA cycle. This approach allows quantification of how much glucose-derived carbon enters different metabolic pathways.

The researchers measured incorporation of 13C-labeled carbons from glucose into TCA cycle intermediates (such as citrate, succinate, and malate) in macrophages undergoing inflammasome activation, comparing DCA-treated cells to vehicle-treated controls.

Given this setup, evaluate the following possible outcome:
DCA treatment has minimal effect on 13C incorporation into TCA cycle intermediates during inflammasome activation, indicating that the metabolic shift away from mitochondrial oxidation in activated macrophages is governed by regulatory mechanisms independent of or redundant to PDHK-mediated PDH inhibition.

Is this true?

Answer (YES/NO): NO